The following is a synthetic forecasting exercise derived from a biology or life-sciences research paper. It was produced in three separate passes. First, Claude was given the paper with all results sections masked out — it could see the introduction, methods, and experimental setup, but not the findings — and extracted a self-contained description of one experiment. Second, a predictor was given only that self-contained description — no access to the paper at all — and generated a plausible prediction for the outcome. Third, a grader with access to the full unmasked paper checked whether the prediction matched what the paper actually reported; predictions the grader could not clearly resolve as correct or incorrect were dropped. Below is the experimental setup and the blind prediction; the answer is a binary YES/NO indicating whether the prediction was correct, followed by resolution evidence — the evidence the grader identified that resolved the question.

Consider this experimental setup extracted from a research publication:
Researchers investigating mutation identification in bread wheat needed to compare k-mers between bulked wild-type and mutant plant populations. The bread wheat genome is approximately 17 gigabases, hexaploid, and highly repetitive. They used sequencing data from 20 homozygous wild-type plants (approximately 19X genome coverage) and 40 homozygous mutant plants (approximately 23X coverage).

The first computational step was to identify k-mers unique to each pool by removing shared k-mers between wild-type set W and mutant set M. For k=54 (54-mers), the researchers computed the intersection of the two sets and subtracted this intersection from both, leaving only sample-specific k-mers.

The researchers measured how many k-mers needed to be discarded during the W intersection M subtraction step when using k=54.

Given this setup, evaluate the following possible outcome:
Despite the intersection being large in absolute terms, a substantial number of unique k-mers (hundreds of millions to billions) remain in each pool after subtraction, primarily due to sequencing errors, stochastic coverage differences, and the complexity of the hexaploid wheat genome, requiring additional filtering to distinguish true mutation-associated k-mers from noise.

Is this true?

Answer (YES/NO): NO